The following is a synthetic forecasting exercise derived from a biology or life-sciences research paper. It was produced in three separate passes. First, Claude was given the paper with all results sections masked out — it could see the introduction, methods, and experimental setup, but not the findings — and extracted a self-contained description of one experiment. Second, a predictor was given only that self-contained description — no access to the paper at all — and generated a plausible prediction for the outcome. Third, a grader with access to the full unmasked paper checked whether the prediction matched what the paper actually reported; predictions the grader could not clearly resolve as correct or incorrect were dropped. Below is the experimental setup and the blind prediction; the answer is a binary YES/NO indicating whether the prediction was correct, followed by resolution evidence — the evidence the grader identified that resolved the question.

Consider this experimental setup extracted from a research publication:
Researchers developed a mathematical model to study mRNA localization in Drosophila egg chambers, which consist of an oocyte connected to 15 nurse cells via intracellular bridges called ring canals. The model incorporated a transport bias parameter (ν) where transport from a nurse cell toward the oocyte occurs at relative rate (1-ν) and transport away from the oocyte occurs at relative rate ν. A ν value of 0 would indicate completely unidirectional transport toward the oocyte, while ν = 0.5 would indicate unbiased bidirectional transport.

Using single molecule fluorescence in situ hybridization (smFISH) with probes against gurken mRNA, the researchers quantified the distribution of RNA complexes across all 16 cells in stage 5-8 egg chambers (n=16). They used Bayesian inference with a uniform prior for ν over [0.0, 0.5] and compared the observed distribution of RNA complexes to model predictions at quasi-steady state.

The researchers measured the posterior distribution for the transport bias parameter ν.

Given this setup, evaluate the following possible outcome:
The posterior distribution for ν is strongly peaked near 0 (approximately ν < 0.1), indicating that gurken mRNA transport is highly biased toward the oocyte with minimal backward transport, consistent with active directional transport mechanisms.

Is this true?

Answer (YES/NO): YES